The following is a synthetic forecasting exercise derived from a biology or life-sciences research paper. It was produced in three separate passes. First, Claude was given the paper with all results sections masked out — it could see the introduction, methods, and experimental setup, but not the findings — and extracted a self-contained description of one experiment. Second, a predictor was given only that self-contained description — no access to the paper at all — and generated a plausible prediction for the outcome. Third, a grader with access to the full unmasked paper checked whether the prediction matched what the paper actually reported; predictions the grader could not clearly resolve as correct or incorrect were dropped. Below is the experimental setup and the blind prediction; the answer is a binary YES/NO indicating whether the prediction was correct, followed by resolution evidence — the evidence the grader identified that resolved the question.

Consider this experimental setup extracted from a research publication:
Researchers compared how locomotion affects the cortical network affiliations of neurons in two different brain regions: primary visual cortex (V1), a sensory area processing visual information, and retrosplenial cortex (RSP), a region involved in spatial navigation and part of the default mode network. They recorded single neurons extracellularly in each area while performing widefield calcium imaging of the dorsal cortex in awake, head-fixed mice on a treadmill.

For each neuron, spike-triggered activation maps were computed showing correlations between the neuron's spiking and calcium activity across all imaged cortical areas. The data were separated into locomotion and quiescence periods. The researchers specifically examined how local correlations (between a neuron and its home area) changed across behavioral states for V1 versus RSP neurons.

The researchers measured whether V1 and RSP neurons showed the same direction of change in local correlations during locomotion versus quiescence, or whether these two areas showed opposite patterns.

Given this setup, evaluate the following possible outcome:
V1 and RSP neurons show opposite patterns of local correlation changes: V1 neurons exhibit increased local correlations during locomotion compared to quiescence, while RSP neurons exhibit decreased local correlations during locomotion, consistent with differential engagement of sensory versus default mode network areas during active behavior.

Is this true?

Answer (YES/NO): YES